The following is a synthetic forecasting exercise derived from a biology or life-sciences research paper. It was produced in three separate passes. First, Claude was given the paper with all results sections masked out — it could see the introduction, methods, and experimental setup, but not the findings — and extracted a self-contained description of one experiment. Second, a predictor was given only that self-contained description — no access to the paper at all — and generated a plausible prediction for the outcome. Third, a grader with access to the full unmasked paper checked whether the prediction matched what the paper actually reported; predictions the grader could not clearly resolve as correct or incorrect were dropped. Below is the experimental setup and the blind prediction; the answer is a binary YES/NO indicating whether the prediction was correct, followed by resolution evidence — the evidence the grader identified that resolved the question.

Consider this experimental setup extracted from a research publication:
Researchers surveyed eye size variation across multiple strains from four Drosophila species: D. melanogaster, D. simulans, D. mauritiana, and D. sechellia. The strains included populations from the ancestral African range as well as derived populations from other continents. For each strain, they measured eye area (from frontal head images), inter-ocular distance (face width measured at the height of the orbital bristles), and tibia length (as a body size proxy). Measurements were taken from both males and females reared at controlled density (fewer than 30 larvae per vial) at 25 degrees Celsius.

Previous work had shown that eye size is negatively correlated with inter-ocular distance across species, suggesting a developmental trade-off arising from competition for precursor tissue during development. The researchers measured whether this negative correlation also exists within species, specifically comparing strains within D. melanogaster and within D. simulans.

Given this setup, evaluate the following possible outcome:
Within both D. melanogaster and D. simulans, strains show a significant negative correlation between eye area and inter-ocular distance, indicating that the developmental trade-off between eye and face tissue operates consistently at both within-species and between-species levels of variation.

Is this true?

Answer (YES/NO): YES